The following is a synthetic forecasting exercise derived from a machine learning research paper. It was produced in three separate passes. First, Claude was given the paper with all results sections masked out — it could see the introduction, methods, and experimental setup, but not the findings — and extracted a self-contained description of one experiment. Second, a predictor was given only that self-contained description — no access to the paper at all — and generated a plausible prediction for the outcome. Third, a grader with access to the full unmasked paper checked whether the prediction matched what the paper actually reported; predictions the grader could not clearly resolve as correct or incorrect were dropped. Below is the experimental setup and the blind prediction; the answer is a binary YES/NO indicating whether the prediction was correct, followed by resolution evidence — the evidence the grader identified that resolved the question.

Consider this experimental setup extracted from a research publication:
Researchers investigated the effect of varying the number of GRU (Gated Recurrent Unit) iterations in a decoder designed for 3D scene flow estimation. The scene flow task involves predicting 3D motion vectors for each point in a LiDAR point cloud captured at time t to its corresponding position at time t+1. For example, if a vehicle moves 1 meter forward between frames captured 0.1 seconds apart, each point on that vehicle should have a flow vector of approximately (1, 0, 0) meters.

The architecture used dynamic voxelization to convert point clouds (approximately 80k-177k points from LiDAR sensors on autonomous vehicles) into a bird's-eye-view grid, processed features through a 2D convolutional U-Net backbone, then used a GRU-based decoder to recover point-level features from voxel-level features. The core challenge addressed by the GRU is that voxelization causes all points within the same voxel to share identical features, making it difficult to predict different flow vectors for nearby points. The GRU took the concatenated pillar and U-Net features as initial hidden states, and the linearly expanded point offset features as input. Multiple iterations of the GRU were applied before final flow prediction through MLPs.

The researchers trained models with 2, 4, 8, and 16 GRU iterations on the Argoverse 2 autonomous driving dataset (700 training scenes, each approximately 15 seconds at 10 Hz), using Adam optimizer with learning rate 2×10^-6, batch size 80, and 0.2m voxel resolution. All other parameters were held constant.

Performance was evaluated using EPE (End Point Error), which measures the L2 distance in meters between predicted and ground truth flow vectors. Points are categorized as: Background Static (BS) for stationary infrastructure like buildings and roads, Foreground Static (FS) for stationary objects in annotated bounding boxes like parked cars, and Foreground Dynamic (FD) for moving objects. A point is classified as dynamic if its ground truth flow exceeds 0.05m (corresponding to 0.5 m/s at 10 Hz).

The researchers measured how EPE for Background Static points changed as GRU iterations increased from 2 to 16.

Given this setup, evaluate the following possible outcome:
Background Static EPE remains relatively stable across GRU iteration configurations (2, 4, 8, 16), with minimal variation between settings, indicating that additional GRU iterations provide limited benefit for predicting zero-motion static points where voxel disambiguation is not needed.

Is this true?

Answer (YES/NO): NO